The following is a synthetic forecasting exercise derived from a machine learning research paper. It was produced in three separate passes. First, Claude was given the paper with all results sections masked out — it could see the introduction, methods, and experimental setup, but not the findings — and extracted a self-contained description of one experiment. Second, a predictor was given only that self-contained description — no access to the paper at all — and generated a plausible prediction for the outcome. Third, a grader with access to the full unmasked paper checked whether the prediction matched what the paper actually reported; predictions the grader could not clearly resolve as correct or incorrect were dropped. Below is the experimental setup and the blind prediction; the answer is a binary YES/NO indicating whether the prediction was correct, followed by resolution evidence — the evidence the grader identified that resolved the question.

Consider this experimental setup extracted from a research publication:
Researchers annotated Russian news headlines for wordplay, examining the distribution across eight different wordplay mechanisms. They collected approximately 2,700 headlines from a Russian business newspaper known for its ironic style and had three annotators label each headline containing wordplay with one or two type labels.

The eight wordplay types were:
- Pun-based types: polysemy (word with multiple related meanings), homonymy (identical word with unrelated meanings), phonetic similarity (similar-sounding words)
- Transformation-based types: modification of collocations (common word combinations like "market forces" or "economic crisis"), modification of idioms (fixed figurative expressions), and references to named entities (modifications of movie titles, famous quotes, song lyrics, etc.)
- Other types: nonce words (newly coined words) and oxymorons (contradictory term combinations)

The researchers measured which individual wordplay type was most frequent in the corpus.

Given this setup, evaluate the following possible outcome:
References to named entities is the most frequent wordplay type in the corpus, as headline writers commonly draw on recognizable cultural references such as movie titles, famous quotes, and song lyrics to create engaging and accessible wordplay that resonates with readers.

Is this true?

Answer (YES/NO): NO